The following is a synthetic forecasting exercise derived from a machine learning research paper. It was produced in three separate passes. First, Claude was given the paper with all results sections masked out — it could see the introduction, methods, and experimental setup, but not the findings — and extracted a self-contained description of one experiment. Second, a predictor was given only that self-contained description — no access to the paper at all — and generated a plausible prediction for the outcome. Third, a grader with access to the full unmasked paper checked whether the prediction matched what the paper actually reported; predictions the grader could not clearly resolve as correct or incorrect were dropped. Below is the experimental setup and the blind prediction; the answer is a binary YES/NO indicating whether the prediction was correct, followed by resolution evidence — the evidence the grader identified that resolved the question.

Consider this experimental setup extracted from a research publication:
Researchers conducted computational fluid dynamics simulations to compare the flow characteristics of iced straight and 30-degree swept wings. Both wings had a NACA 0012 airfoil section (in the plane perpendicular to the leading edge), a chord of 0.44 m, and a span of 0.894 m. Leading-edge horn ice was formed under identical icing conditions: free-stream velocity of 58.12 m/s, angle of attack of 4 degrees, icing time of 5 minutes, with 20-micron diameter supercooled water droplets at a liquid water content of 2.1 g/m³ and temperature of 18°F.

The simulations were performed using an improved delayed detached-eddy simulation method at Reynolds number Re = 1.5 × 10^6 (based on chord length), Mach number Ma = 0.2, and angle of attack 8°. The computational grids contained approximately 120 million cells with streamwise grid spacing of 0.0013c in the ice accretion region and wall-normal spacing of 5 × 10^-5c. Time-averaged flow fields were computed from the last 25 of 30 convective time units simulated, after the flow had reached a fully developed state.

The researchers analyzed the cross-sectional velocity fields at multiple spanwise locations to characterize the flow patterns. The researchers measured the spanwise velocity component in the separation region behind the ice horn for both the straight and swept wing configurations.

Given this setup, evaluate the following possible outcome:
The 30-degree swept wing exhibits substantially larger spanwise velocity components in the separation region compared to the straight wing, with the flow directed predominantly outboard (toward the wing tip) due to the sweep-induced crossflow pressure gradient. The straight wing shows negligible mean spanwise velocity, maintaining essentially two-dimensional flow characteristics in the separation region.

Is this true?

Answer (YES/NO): YES